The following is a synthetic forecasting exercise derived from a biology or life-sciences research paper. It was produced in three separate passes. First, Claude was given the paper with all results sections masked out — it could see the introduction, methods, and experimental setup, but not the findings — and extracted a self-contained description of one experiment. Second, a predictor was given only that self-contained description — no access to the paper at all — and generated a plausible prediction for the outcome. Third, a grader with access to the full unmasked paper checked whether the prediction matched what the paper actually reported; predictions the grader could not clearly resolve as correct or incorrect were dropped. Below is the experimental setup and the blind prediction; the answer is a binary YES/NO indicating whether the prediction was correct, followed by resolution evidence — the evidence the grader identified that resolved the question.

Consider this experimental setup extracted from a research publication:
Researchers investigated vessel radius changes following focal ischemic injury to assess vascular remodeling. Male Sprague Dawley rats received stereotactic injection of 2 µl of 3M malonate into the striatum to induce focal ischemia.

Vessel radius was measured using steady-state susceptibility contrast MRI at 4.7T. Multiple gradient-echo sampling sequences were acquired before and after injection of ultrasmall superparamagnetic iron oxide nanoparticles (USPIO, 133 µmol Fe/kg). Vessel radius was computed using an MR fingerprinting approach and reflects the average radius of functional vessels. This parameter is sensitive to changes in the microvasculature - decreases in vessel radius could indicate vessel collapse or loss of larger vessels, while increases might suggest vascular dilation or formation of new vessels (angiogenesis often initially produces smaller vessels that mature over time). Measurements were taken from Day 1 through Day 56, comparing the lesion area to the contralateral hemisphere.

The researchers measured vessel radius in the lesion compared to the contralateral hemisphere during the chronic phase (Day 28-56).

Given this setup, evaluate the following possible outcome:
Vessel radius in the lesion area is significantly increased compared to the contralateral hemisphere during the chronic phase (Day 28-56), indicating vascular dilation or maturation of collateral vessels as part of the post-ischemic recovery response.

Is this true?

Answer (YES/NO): YES